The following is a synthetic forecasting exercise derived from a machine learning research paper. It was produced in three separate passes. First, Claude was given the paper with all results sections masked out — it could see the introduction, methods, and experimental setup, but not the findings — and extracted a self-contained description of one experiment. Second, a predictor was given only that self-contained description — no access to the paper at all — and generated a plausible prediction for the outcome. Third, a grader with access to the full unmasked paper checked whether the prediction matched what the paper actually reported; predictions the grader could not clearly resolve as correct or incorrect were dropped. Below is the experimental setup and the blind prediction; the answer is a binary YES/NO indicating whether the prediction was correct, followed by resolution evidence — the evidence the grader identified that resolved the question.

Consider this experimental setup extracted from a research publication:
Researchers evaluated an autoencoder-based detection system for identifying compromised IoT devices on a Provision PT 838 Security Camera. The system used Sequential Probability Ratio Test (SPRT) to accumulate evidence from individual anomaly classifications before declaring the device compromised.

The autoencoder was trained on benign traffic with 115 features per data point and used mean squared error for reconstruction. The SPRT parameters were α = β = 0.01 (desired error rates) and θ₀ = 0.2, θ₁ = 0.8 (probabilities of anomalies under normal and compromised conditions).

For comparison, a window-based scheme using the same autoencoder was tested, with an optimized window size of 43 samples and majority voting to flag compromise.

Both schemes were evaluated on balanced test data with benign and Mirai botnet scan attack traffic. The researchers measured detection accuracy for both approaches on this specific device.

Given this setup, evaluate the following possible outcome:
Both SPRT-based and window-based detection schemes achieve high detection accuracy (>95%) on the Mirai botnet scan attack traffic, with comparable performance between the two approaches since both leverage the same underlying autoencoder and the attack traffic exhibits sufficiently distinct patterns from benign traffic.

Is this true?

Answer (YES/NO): YES